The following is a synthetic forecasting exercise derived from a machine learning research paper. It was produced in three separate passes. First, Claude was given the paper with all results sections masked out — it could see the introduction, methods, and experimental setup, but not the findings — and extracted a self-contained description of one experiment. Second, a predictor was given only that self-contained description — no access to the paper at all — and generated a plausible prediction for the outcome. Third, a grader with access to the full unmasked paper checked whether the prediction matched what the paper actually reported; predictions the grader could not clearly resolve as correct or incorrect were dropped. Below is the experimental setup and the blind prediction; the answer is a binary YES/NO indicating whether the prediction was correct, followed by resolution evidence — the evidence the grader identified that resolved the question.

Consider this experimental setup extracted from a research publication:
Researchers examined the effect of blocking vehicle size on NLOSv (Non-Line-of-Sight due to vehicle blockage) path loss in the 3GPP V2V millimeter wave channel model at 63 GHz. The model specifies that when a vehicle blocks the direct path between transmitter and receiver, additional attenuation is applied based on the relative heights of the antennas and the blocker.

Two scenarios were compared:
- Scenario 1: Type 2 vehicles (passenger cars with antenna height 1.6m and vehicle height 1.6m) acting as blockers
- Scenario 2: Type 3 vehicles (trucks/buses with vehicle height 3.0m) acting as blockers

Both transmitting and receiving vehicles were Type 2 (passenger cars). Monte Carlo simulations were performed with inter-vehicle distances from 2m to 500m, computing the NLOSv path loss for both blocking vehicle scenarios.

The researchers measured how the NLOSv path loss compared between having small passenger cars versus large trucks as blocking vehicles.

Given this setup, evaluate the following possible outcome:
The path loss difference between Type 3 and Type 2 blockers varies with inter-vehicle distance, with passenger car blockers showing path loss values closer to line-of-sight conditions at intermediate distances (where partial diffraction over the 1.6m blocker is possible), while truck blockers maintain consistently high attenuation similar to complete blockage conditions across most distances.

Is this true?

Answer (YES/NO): NO